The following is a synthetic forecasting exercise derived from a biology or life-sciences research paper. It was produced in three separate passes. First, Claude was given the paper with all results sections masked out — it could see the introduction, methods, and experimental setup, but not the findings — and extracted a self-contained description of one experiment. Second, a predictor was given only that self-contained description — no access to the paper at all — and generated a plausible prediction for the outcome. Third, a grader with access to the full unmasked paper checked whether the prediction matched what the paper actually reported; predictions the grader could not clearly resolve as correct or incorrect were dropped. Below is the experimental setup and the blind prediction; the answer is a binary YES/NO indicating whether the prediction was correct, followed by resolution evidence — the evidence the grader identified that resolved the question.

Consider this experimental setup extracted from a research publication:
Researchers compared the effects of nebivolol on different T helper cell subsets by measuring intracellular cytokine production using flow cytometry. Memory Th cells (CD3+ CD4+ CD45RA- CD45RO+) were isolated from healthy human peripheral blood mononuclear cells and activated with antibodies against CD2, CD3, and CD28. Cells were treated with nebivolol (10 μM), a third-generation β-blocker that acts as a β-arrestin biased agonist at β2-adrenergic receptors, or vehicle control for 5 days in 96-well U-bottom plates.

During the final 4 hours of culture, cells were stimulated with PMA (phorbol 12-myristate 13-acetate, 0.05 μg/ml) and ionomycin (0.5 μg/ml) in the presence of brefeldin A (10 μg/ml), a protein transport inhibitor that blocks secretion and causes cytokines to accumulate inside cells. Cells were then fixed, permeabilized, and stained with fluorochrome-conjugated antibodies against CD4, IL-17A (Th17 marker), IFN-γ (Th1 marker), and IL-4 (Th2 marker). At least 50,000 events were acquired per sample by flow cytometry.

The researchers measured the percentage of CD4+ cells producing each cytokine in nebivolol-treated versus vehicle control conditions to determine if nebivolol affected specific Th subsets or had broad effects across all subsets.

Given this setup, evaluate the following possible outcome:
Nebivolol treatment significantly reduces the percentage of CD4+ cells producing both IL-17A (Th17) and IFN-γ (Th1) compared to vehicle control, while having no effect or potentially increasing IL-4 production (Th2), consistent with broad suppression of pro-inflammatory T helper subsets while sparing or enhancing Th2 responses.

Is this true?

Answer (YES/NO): NO